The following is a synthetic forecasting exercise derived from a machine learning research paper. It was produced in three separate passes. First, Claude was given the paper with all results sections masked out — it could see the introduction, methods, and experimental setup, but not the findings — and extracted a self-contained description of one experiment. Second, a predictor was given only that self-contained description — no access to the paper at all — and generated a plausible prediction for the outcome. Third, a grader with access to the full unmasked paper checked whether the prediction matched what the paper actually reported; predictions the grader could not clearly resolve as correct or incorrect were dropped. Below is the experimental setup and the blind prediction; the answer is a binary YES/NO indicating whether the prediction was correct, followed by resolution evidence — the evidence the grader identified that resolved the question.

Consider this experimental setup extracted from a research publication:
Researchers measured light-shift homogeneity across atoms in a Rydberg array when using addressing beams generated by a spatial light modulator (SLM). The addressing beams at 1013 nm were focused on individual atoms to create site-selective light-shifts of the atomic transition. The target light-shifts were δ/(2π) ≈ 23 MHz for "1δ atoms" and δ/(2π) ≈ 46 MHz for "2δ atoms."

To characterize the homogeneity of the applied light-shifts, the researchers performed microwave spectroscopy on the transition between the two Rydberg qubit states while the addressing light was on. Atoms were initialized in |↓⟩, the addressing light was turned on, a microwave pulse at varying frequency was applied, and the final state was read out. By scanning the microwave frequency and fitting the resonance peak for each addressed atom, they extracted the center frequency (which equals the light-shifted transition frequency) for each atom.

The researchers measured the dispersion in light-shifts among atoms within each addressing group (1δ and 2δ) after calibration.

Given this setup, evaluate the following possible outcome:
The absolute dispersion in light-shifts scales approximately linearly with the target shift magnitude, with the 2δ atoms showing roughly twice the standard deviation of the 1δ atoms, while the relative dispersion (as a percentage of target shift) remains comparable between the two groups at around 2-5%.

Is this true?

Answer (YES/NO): NO